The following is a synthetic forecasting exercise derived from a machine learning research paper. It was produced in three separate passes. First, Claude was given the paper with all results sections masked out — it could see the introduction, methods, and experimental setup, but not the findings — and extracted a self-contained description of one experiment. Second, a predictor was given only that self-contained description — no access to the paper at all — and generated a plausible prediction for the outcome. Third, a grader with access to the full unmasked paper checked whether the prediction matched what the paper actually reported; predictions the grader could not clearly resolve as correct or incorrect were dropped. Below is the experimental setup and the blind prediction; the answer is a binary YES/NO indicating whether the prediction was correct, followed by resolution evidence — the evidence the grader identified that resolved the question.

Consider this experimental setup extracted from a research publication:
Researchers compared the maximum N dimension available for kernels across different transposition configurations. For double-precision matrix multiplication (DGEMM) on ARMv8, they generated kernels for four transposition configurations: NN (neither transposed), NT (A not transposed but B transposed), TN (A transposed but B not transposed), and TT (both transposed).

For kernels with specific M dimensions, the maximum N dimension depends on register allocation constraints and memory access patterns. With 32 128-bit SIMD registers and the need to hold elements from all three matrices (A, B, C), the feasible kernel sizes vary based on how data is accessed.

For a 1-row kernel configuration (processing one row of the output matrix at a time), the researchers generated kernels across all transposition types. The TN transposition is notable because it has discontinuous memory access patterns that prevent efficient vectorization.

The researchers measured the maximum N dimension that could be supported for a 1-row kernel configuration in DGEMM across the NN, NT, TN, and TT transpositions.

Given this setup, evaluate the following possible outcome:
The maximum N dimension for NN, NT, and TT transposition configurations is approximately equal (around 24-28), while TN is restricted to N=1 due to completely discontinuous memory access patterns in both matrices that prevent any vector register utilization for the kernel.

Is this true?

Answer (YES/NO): NO